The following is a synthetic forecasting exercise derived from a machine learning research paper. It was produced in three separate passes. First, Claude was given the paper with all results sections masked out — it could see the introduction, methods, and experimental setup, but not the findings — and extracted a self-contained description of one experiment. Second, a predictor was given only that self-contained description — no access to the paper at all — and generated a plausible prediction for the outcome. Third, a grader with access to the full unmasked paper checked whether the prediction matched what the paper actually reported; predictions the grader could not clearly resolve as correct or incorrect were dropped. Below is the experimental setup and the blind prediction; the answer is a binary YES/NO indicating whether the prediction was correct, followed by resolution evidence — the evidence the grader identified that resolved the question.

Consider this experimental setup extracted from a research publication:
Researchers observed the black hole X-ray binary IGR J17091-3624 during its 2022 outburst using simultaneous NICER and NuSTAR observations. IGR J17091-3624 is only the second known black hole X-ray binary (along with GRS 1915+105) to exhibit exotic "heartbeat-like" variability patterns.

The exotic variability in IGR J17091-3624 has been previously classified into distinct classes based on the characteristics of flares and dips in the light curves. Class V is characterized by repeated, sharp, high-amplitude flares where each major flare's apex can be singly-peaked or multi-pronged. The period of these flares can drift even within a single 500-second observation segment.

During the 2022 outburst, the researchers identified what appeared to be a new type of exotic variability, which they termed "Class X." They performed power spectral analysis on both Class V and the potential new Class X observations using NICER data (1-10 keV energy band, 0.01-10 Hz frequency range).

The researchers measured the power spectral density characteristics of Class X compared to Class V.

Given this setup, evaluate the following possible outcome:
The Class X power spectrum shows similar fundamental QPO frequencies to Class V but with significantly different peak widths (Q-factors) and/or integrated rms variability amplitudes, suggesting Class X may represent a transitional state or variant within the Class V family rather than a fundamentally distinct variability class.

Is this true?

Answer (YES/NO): NO